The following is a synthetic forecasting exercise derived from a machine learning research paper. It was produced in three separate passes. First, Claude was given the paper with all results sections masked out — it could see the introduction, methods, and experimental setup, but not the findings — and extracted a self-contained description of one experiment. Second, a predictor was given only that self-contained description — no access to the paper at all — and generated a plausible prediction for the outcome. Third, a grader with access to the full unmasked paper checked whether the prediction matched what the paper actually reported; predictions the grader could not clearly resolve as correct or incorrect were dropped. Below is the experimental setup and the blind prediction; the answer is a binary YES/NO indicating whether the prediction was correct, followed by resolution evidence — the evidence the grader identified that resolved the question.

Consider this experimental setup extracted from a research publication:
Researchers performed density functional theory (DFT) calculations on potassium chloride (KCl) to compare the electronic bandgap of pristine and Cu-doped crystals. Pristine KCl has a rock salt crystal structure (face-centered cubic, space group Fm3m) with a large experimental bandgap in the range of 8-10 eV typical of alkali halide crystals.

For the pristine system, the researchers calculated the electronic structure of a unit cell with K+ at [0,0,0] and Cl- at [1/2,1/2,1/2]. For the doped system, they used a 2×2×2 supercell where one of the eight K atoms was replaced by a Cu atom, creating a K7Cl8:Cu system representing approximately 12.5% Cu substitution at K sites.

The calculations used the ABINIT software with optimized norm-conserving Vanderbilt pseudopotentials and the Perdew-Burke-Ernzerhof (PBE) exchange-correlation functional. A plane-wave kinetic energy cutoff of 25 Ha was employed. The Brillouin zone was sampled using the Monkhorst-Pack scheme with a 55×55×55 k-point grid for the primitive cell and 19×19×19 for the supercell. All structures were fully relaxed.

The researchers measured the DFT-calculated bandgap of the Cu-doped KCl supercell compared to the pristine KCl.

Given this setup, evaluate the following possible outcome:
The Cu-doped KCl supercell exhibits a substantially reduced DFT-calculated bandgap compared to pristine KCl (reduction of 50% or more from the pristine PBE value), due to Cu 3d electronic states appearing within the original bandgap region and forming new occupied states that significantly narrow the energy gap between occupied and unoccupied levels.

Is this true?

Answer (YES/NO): YES